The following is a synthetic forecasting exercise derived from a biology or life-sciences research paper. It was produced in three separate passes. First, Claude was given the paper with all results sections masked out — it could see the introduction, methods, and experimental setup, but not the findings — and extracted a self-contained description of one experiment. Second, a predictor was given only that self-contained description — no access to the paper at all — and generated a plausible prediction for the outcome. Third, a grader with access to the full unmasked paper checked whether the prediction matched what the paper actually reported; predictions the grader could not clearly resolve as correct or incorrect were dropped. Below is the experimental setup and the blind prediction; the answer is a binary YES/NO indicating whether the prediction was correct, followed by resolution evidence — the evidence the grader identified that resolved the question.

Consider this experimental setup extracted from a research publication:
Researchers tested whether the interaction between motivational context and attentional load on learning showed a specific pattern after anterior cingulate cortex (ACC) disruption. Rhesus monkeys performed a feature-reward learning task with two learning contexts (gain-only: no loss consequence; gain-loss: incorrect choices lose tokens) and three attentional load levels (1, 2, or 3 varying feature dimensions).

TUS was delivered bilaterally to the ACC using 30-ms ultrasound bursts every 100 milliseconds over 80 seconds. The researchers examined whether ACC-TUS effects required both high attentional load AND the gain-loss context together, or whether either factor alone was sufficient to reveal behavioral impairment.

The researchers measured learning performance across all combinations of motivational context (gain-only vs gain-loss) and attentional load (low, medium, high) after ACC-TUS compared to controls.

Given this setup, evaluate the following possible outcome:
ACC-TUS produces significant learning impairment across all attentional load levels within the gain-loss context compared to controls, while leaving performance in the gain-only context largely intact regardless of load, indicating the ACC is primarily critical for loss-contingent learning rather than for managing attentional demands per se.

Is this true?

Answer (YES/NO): NO